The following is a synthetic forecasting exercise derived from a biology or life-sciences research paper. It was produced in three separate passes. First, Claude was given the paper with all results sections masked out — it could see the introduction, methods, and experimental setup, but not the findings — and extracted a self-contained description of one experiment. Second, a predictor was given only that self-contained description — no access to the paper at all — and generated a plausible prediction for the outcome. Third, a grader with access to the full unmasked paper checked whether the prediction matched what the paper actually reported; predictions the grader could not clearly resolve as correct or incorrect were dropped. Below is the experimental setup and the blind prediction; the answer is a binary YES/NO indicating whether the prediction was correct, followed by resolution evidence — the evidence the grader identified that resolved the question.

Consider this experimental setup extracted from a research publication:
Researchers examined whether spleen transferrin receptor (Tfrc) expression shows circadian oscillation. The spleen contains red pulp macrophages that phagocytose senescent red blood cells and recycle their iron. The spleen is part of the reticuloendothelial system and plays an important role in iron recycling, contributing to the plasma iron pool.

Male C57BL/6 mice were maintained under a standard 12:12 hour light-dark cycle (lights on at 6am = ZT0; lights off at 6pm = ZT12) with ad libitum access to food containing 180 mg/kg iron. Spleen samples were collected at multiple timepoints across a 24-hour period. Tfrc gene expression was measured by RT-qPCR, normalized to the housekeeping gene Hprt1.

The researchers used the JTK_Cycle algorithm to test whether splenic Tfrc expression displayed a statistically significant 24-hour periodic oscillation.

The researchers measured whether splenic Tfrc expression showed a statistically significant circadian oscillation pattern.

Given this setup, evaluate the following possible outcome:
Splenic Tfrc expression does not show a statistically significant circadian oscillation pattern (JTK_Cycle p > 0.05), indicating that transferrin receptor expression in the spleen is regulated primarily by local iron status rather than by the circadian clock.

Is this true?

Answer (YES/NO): NO